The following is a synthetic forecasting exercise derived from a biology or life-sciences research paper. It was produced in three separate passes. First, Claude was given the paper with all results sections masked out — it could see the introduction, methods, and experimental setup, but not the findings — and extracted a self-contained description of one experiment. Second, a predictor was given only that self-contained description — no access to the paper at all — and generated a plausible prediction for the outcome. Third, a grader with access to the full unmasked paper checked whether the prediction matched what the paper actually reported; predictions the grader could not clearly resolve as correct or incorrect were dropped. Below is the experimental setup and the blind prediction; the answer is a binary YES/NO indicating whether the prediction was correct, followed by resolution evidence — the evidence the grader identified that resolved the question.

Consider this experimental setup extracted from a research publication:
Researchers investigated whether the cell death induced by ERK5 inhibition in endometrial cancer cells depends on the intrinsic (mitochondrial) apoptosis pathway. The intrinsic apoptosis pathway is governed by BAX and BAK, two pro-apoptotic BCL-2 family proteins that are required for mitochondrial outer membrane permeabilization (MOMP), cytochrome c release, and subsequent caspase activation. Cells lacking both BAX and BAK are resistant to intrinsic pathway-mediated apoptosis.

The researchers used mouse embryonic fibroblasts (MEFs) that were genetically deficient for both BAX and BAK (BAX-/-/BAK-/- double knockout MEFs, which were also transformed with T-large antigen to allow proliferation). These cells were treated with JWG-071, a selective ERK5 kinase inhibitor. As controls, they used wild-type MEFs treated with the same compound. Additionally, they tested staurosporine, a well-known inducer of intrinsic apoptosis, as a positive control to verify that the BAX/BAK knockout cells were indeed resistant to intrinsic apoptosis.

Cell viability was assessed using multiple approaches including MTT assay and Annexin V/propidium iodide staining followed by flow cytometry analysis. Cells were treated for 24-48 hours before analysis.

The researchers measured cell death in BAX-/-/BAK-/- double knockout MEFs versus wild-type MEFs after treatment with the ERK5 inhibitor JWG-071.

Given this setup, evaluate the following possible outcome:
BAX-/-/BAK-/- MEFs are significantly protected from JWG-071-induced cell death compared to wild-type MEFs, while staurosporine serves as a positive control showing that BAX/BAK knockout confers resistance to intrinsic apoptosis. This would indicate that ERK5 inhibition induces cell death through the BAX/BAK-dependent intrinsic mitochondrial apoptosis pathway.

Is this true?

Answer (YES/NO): YES